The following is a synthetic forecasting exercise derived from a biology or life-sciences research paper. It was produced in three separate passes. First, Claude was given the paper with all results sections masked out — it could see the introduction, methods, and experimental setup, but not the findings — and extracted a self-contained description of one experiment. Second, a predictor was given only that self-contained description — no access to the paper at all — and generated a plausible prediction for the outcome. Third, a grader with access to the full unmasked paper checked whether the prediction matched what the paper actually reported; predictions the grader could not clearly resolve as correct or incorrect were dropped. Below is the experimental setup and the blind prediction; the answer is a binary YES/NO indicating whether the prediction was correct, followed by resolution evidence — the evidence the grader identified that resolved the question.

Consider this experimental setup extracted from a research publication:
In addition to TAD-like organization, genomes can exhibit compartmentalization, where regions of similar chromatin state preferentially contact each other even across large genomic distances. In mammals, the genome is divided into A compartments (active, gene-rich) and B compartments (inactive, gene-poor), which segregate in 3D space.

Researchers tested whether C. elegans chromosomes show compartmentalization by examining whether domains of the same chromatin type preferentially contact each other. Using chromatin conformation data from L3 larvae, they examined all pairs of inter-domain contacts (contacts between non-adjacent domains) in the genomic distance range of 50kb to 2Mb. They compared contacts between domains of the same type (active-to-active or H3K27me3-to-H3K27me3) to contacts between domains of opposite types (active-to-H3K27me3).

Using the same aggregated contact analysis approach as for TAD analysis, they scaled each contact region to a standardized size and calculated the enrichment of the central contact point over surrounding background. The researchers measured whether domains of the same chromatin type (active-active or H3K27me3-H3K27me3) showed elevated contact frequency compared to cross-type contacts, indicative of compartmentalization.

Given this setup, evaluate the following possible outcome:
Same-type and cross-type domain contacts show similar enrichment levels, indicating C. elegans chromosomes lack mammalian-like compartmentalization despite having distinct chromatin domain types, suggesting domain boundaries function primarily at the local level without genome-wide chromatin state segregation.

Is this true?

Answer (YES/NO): NO